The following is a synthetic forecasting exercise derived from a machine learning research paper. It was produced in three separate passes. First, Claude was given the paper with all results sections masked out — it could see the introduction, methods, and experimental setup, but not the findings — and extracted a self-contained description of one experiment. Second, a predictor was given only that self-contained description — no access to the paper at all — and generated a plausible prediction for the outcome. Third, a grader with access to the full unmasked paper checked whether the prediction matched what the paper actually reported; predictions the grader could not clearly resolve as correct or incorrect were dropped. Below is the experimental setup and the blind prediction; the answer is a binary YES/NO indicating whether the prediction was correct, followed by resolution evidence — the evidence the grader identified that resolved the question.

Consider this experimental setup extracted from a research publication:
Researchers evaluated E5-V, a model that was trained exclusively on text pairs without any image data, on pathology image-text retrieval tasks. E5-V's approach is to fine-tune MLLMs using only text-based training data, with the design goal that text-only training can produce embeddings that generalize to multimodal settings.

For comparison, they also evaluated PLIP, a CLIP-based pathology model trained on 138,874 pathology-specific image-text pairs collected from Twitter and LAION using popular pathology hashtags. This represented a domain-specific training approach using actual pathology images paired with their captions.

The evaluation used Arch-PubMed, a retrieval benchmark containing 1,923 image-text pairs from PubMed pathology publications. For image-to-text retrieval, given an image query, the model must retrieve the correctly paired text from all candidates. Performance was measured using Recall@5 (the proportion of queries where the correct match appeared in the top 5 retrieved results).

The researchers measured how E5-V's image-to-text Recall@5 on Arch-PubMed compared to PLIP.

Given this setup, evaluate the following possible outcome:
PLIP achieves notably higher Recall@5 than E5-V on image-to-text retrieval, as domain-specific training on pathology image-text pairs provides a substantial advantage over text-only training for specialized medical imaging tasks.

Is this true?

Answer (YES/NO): YES